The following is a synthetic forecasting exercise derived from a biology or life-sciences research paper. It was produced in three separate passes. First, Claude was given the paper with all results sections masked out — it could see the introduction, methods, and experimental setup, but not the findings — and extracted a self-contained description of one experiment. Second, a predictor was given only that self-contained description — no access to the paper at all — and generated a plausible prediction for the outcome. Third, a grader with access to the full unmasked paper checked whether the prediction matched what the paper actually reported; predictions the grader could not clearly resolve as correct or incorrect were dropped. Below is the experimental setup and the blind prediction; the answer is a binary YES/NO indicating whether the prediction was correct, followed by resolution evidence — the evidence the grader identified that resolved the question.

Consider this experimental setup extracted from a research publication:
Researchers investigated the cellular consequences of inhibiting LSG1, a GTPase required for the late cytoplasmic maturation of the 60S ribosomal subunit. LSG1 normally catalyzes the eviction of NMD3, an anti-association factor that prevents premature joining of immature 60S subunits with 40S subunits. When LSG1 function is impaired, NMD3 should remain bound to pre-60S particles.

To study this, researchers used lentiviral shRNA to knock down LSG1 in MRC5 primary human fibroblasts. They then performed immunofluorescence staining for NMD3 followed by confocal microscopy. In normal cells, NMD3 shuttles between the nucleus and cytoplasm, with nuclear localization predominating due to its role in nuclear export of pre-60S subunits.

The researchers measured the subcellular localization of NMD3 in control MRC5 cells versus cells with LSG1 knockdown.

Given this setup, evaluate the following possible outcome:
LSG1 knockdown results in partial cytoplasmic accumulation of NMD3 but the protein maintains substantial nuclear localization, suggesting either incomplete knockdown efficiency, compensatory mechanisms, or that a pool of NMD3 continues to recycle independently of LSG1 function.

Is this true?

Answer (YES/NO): NO